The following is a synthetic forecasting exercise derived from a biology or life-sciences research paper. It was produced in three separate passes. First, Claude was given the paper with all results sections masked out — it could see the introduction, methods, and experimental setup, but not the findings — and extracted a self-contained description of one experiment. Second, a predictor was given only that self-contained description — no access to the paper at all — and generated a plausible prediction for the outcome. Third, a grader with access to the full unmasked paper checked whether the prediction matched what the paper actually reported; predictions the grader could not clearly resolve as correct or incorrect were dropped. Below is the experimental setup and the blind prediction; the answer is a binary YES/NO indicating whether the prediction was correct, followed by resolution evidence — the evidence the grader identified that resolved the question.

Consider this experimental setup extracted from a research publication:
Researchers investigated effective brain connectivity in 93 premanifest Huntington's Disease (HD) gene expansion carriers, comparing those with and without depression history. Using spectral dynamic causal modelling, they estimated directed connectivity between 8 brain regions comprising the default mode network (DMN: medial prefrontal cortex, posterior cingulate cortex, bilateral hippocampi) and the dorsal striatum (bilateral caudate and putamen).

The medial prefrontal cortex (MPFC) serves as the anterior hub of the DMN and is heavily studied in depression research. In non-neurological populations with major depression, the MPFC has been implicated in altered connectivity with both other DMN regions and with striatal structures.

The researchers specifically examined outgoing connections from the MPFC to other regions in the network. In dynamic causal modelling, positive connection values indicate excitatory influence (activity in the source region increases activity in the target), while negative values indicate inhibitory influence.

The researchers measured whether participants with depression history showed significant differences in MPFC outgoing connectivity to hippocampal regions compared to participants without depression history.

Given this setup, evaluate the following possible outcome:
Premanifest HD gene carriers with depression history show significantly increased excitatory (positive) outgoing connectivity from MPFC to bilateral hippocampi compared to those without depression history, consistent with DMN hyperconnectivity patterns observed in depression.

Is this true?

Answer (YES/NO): NO